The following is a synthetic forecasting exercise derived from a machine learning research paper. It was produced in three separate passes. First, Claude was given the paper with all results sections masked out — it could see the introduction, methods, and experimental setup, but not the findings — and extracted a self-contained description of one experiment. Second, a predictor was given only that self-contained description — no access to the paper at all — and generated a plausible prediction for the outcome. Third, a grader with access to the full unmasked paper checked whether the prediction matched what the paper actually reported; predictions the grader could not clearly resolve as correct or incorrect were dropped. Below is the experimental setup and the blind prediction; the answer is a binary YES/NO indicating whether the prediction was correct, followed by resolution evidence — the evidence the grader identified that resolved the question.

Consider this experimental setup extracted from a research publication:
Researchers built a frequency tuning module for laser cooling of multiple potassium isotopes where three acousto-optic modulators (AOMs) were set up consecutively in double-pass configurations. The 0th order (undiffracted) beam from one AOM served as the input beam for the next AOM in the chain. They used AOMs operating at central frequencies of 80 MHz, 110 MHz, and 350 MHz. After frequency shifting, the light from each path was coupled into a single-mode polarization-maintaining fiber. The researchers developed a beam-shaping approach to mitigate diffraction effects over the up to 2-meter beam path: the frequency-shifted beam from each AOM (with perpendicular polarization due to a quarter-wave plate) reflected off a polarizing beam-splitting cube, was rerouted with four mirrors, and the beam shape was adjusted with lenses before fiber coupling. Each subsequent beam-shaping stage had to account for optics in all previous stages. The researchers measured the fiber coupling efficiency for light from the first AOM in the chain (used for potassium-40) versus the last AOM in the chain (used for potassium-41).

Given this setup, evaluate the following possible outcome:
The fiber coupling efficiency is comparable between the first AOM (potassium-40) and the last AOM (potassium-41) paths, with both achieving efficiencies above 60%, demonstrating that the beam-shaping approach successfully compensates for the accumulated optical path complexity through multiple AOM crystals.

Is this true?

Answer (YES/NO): NO